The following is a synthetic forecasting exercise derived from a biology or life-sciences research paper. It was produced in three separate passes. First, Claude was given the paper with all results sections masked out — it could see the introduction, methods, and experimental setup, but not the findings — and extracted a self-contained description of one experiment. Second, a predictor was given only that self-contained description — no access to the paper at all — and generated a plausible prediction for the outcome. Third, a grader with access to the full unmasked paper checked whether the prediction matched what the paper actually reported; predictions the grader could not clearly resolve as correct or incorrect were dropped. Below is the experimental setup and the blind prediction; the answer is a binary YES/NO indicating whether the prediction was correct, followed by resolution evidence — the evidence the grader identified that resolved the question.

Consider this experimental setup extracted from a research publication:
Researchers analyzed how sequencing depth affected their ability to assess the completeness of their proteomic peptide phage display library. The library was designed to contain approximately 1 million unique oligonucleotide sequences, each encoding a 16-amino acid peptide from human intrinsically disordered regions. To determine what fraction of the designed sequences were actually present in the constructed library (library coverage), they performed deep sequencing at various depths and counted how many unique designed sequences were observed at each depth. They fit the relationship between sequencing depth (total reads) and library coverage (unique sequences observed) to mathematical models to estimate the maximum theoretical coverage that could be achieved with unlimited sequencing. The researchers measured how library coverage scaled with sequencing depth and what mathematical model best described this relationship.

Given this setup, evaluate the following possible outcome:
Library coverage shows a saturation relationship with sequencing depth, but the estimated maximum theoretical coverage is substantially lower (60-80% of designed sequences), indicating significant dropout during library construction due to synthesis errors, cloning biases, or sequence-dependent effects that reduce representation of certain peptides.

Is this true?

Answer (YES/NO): NO